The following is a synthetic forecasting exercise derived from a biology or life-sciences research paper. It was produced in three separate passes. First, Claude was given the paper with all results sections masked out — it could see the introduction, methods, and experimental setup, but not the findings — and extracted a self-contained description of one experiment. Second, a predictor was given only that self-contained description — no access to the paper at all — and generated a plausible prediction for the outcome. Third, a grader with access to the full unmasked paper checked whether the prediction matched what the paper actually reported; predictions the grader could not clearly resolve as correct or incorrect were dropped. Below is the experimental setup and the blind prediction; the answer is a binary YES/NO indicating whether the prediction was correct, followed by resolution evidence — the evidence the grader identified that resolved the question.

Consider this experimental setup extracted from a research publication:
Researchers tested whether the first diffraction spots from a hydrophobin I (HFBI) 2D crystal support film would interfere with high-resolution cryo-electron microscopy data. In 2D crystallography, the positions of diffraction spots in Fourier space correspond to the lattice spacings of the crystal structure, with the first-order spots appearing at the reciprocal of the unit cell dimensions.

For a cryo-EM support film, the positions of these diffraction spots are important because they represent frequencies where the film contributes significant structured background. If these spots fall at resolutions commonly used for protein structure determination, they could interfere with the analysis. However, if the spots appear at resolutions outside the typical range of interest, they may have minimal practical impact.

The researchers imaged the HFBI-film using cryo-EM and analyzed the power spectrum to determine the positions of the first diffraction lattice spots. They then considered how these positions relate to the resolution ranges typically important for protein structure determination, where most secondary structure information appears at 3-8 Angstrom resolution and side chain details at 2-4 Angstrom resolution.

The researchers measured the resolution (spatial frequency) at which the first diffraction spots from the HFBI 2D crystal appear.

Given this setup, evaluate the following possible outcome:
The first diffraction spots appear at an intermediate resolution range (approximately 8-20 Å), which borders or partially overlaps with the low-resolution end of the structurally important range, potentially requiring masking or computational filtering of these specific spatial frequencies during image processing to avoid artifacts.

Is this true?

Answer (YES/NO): NO